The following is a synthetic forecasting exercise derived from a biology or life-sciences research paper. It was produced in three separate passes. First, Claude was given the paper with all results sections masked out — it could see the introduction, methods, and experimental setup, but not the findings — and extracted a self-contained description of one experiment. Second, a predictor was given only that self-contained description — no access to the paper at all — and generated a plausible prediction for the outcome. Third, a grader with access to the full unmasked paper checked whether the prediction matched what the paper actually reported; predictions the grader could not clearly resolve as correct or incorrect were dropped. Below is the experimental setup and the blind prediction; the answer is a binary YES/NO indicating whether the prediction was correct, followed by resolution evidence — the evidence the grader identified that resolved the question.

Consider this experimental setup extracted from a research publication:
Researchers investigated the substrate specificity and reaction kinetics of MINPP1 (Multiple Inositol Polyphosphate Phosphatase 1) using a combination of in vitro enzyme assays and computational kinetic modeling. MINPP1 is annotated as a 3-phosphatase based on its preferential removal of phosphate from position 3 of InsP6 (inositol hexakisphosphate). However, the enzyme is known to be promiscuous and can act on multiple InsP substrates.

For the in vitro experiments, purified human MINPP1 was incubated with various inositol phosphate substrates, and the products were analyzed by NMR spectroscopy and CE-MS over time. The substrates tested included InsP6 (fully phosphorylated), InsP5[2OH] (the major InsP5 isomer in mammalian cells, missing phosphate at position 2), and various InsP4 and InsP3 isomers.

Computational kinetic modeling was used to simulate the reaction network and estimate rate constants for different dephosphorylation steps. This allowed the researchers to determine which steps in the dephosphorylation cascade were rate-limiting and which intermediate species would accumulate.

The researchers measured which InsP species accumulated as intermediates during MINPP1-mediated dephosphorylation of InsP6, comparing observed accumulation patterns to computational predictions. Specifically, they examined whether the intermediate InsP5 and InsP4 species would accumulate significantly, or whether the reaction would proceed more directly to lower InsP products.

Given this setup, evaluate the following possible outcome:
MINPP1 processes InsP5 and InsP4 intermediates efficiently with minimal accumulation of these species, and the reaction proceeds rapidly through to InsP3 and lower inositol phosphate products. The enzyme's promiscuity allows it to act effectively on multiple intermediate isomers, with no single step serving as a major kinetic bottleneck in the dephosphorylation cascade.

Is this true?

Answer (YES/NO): NO